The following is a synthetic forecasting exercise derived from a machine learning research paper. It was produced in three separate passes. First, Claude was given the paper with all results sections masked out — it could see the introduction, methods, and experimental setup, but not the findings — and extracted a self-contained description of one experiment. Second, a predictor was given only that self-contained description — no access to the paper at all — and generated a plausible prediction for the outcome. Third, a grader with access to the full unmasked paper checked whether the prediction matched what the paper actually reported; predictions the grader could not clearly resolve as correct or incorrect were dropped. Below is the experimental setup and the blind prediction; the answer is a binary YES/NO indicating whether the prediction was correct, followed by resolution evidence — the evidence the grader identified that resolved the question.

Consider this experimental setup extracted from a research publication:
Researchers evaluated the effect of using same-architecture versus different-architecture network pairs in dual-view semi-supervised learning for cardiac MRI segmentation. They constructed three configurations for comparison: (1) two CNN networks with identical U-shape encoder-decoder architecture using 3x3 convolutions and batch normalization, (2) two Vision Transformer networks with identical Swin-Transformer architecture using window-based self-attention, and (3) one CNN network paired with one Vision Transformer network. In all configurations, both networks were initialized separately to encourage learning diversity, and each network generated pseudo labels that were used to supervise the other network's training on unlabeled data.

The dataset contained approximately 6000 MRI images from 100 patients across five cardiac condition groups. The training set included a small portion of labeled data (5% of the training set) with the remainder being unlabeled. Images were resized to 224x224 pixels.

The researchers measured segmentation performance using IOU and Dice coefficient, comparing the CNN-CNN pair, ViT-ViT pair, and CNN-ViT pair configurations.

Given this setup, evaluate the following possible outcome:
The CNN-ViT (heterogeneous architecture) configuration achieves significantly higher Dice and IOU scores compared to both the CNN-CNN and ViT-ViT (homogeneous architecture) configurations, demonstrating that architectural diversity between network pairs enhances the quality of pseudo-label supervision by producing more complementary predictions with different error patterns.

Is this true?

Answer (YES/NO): YES